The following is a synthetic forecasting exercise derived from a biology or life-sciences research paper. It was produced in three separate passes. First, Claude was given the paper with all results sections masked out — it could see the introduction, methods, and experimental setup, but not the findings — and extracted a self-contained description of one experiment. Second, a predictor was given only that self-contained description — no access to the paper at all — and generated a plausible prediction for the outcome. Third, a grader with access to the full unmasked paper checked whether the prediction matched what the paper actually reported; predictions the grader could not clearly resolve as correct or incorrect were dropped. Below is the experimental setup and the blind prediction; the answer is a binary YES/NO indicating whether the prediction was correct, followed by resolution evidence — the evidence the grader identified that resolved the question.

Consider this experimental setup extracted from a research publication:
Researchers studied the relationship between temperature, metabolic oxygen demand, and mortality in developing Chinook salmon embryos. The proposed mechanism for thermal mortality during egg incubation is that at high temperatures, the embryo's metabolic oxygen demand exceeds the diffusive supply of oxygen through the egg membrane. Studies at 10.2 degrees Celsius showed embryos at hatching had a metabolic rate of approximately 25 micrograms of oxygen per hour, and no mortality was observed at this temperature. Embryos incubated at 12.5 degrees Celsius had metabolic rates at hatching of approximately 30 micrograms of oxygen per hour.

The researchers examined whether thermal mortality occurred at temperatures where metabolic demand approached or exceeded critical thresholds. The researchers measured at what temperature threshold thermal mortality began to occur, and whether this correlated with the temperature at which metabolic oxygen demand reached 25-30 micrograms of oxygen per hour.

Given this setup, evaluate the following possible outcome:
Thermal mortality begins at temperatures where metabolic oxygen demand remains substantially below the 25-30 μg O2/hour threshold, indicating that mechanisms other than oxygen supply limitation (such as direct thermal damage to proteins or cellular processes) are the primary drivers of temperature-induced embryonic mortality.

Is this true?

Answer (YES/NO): NO